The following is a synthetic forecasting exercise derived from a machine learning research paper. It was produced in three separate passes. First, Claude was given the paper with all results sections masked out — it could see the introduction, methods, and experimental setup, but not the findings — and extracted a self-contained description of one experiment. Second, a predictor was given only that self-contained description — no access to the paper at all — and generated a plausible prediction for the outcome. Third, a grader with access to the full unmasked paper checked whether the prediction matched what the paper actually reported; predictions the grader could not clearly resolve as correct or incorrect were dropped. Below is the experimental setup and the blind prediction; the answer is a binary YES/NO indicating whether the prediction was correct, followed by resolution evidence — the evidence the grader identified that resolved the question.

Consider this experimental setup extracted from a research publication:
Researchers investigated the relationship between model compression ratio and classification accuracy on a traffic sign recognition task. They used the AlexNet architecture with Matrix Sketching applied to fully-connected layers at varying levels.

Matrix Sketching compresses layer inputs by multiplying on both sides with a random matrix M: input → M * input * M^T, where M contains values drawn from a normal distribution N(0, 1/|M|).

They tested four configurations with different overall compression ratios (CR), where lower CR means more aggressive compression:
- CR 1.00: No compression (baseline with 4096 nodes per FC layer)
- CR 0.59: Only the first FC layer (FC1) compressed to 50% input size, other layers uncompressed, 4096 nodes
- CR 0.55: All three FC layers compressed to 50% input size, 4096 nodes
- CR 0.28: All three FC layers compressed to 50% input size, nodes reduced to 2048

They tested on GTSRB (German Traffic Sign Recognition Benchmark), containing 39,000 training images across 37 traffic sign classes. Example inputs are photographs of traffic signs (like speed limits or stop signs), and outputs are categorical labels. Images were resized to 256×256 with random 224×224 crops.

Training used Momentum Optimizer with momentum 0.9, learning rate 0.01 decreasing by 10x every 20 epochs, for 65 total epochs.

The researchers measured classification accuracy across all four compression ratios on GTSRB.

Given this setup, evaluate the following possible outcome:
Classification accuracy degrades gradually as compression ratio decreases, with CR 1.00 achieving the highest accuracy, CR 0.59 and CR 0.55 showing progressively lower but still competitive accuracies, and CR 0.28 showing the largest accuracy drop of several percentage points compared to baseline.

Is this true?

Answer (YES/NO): NO